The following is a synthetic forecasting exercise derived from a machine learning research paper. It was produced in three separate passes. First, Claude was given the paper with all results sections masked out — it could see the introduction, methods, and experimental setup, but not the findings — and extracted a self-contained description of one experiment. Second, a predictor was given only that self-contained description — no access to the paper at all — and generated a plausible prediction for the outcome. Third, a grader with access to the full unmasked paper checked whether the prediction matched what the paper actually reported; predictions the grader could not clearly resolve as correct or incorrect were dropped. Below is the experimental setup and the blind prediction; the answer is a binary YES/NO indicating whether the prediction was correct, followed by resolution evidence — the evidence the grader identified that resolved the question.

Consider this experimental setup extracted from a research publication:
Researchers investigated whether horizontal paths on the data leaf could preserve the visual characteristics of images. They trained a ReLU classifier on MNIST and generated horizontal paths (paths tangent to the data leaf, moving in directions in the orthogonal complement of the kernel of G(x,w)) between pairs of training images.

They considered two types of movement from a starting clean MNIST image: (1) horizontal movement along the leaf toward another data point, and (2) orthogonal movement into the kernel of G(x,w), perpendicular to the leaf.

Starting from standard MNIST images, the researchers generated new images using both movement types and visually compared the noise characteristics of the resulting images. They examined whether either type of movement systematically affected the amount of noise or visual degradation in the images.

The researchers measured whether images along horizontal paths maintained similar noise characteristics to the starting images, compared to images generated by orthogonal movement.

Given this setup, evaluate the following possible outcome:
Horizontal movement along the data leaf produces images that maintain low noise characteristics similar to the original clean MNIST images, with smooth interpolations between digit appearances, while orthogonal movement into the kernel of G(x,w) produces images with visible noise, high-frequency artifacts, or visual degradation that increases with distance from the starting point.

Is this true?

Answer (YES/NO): NO